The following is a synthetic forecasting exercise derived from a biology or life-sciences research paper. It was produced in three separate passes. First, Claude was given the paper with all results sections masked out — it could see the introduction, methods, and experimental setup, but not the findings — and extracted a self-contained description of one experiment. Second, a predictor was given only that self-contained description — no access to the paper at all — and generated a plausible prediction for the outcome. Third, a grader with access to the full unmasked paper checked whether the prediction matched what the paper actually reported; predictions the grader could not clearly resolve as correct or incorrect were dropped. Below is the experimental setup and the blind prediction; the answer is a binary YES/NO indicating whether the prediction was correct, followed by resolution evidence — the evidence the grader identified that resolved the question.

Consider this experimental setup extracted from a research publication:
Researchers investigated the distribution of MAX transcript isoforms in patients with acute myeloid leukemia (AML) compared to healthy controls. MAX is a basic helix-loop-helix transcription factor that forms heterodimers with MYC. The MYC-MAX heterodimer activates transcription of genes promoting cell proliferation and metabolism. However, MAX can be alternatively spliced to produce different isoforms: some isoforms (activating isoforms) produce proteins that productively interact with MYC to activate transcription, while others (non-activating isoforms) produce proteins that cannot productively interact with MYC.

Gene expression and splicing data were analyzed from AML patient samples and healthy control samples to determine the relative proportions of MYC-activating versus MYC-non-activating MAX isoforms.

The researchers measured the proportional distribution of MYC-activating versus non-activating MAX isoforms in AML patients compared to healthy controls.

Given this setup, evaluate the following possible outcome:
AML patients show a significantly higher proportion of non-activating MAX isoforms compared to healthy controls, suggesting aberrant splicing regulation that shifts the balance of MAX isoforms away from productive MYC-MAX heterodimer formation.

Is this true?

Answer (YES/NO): NO